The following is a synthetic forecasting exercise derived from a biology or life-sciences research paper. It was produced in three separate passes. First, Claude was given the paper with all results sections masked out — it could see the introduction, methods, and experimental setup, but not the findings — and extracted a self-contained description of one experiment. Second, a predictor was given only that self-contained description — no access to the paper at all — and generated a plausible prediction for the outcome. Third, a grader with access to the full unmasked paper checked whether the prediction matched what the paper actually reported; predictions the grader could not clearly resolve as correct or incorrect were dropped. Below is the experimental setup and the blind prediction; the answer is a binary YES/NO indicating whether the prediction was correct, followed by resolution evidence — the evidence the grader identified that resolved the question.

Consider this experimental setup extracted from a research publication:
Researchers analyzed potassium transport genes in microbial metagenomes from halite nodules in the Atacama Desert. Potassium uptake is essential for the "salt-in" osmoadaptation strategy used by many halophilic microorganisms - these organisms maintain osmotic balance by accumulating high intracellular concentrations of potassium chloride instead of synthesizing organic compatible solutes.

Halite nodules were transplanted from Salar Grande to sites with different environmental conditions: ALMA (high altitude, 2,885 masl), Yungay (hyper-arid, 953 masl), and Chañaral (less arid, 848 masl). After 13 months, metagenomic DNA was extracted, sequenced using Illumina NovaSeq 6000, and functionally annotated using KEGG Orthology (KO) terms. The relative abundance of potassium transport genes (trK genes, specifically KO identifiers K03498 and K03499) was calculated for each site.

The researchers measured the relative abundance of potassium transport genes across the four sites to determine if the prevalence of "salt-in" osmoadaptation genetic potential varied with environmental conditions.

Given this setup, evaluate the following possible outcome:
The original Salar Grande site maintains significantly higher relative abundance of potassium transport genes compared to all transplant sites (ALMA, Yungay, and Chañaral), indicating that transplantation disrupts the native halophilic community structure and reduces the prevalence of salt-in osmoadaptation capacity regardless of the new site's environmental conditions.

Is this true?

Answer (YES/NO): NO